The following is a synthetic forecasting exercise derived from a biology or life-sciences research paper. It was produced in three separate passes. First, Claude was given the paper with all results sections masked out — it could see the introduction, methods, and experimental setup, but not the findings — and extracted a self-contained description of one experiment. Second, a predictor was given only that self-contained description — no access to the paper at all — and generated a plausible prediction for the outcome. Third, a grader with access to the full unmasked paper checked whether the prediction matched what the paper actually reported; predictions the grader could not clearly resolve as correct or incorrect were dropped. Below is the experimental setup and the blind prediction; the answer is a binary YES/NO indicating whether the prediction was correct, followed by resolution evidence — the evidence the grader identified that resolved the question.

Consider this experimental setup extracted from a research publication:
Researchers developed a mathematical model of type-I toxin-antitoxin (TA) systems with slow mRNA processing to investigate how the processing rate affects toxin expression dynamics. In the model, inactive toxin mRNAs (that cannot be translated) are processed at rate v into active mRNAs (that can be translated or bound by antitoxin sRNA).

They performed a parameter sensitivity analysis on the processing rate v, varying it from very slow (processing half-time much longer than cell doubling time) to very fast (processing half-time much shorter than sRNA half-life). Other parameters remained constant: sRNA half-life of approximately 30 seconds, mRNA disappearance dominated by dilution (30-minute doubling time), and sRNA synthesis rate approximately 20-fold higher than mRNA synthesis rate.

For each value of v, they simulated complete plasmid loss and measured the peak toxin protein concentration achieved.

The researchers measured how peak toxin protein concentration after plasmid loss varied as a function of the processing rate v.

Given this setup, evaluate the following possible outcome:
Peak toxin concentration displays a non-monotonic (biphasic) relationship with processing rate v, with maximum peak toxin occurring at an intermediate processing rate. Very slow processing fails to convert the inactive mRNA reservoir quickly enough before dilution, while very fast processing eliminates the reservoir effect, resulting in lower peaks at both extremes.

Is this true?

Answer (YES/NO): YES